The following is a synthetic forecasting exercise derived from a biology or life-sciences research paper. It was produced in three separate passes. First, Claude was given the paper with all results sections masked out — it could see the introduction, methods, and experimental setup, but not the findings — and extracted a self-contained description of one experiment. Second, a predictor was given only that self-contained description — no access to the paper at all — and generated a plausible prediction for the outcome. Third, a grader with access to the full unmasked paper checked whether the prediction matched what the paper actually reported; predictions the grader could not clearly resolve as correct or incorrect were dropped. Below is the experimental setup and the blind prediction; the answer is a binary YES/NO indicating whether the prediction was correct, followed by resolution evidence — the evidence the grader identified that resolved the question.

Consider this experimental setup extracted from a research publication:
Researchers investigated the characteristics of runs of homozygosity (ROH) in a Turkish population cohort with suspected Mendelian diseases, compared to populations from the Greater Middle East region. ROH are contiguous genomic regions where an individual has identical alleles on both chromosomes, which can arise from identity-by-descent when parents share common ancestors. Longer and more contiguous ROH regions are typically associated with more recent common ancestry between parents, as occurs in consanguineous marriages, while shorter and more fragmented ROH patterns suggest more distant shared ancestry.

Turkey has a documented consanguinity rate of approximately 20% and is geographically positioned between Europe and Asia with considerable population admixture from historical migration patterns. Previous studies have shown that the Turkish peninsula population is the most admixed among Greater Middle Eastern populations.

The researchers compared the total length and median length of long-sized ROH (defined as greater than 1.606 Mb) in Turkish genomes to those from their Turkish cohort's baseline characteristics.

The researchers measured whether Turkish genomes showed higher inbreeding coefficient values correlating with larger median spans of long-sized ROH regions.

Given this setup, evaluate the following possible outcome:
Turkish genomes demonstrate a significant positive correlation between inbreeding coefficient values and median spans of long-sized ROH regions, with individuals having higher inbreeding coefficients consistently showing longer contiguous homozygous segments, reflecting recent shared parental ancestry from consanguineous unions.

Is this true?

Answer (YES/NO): YES